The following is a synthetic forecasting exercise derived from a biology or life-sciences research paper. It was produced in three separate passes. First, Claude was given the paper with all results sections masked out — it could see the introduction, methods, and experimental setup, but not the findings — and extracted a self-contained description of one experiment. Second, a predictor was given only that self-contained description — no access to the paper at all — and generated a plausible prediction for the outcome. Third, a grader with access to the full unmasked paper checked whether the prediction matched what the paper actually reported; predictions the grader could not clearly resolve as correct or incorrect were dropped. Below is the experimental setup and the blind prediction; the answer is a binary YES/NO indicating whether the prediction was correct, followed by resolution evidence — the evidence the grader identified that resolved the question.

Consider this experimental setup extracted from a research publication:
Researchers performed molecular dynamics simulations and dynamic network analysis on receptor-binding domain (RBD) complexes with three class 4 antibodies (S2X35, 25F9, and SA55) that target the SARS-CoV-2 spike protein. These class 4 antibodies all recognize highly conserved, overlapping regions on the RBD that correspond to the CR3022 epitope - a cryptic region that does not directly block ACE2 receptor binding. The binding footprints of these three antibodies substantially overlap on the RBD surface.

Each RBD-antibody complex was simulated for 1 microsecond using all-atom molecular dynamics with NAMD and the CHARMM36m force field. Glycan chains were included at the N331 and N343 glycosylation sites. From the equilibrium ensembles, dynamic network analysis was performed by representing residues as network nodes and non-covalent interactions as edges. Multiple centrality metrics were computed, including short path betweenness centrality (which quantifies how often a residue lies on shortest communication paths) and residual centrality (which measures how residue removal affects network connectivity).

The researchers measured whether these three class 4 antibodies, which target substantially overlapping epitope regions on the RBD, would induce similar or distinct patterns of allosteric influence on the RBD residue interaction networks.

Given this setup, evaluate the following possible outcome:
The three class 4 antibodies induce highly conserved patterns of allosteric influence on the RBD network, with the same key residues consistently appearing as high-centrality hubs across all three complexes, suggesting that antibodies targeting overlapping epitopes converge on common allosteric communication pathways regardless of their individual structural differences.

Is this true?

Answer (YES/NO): NO